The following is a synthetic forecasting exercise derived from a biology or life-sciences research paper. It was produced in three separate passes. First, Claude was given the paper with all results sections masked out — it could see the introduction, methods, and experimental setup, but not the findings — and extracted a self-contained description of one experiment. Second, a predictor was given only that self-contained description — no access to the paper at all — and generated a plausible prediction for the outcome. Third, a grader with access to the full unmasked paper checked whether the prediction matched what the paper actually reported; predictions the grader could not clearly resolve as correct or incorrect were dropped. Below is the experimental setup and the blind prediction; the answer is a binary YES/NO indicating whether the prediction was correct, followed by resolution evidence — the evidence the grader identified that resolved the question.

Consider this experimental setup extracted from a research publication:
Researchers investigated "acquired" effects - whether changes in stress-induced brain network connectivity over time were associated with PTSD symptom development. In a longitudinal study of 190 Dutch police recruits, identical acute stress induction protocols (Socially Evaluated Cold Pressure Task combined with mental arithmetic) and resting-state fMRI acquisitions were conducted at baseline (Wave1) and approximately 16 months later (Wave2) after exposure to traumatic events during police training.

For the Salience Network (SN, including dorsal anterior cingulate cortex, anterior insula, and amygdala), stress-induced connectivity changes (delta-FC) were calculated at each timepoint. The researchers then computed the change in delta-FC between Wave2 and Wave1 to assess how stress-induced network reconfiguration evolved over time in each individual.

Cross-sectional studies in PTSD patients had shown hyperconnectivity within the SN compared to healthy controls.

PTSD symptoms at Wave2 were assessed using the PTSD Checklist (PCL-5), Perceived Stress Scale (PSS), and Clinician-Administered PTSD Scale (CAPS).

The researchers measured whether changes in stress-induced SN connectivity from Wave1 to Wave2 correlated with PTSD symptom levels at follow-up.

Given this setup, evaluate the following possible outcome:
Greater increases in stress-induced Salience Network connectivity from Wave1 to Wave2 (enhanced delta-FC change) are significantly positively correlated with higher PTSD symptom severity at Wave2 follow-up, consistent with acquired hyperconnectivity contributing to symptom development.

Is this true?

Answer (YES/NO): NO